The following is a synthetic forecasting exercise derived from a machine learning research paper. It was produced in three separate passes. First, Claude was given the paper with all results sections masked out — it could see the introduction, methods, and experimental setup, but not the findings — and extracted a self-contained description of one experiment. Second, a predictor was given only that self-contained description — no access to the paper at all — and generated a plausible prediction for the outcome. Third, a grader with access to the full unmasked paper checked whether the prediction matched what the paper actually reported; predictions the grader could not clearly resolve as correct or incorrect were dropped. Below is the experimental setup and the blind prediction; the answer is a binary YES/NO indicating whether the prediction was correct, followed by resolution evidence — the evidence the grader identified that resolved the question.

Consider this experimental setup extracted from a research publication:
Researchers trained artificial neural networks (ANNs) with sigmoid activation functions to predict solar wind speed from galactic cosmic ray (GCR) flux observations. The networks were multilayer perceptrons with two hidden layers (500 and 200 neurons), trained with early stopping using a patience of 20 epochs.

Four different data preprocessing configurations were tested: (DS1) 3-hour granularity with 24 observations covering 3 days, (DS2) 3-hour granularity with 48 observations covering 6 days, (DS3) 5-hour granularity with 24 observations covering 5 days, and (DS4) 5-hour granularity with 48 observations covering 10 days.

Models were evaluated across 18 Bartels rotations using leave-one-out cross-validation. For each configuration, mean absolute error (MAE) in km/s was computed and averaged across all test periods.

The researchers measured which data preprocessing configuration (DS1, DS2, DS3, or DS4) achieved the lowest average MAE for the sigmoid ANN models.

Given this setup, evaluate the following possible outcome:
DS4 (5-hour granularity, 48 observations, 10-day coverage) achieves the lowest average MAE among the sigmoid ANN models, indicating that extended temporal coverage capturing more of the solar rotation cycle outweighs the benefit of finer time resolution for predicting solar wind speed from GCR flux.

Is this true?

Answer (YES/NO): NO